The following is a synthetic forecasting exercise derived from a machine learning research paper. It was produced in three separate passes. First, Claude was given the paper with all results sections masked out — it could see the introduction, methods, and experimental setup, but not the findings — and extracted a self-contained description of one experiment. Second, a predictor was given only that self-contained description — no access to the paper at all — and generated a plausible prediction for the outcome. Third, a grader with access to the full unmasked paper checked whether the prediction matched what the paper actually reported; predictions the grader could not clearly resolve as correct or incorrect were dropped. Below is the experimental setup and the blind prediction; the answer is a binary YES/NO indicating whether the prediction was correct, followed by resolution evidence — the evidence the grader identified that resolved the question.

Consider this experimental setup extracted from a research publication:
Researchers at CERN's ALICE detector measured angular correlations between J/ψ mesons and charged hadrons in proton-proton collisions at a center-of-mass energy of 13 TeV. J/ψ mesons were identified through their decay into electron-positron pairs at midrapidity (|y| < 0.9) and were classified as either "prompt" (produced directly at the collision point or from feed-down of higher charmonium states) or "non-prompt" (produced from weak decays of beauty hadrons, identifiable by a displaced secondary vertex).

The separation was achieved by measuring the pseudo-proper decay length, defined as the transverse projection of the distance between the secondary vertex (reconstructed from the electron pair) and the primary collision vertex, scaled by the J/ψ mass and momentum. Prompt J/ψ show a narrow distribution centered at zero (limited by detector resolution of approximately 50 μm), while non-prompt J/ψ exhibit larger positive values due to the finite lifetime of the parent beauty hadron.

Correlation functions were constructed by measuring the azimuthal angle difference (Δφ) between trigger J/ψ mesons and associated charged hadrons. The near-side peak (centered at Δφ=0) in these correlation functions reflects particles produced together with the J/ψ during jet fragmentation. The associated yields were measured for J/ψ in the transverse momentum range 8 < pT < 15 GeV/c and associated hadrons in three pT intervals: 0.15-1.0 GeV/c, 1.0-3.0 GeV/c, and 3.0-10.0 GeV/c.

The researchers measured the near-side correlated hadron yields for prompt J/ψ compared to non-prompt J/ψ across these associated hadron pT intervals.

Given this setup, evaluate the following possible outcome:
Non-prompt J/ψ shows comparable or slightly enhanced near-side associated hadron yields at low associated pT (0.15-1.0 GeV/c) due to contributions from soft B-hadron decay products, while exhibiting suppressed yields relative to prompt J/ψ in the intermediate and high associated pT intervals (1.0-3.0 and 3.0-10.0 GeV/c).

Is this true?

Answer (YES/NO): NO